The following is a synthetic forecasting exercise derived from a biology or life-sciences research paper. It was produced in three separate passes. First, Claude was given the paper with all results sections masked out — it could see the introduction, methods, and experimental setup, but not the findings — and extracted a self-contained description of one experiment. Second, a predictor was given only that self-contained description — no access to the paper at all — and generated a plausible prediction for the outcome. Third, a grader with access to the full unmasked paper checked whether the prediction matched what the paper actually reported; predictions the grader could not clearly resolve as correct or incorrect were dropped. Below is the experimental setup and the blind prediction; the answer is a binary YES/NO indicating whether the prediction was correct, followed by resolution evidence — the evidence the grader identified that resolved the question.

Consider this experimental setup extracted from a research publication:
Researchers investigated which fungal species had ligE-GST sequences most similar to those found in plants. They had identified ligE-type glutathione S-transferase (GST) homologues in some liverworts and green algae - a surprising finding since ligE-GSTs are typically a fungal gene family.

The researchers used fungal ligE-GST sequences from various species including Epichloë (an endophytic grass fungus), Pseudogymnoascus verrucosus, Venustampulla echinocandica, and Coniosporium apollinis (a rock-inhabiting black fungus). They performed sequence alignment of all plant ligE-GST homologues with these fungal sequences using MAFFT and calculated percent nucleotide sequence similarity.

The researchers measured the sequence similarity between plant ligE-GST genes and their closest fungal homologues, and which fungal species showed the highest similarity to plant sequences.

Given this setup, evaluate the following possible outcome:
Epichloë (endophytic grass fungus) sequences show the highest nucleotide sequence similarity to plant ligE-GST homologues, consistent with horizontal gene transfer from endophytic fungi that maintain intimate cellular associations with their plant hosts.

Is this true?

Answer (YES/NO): NO